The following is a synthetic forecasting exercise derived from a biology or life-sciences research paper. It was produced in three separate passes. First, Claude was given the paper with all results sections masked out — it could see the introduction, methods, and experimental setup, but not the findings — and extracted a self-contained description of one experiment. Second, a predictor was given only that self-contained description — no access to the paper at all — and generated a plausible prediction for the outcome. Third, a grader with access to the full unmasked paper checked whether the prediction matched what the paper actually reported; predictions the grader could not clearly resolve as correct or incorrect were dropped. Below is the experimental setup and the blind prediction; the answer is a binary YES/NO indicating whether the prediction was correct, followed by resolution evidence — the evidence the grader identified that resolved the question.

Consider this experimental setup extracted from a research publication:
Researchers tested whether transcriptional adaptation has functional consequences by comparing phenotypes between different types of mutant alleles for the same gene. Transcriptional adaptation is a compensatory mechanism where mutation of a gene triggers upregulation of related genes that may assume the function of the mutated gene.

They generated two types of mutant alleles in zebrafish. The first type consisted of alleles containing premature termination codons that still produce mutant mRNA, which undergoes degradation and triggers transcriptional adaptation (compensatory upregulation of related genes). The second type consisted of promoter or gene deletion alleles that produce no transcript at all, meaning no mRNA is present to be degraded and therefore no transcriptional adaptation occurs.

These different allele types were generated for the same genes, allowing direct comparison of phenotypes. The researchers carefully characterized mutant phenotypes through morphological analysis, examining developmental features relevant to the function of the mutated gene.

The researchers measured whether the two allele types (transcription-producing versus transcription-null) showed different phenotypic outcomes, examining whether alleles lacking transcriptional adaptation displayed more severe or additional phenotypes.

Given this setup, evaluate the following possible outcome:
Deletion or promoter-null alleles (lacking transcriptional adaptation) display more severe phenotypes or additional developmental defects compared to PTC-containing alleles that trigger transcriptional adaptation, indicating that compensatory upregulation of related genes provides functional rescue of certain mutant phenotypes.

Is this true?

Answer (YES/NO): YES